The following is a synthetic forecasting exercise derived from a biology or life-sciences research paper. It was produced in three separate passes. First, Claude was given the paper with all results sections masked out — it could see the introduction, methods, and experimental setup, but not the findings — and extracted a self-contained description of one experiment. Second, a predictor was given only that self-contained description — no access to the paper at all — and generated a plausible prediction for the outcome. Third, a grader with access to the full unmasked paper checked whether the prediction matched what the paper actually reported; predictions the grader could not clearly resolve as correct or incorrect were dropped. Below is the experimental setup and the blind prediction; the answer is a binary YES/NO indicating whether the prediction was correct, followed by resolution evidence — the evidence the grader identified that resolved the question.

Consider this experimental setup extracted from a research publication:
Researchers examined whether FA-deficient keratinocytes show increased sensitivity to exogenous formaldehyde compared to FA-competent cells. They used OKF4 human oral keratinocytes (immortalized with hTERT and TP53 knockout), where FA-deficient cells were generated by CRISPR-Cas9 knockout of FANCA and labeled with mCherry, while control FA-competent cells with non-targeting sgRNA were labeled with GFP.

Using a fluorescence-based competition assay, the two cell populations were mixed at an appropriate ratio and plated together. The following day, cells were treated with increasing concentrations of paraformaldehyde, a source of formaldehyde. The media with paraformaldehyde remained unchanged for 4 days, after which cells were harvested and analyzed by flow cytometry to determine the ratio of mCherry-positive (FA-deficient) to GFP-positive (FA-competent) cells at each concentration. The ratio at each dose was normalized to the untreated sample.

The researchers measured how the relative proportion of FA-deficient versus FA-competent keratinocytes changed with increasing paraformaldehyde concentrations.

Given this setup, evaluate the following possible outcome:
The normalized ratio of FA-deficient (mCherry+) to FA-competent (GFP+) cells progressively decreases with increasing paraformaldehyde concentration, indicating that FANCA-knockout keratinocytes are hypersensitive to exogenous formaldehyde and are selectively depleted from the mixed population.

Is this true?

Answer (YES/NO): YES